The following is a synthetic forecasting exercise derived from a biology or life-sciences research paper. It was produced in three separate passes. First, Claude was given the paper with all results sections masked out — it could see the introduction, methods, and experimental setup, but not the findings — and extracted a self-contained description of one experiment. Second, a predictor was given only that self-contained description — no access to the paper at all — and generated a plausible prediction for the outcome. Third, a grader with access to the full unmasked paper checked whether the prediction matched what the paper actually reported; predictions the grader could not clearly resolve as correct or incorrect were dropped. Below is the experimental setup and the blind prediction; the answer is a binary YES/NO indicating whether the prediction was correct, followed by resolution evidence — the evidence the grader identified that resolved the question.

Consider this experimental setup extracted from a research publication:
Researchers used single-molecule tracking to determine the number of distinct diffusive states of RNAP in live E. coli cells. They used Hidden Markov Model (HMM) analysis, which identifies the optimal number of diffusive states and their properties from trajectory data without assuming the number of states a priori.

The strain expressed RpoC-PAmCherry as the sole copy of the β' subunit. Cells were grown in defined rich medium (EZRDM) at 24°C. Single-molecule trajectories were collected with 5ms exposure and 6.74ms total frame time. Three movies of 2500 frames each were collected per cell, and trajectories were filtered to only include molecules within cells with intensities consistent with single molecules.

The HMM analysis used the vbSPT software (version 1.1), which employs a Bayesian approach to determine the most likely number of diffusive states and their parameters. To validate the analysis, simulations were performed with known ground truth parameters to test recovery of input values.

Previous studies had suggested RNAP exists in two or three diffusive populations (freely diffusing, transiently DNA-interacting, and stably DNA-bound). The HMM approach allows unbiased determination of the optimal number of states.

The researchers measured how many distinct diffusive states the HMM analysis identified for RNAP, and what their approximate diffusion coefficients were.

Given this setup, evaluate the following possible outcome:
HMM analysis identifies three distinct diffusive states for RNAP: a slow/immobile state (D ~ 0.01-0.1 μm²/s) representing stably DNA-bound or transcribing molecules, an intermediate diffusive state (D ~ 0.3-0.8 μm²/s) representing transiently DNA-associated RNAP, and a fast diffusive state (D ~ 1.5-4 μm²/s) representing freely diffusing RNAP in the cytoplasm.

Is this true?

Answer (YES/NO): NO